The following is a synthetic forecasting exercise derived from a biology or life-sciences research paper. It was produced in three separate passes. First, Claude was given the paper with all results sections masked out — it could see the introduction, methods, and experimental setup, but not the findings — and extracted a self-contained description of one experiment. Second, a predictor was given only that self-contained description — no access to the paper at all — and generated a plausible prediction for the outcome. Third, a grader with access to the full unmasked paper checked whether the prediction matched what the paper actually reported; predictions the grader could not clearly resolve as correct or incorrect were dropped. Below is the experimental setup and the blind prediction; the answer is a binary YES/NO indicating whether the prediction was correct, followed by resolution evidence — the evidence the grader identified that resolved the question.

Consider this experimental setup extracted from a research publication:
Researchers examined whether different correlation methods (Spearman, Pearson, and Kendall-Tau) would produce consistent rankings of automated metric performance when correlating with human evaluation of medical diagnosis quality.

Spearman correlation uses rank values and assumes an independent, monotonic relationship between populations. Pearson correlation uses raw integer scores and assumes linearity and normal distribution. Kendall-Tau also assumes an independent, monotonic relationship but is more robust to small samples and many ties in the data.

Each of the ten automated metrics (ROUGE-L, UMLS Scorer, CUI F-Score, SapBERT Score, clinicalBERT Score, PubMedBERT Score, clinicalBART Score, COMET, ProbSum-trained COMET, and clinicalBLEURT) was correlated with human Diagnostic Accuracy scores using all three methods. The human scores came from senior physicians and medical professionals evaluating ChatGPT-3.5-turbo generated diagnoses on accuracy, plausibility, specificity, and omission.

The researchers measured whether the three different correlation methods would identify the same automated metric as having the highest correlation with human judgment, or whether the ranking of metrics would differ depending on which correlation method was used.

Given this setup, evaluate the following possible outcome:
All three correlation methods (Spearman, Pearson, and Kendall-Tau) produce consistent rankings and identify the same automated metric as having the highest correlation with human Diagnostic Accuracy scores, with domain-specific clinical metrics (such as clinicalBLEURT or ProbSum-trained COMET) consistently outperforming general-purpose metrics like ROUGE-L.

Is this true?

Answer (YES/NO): NO